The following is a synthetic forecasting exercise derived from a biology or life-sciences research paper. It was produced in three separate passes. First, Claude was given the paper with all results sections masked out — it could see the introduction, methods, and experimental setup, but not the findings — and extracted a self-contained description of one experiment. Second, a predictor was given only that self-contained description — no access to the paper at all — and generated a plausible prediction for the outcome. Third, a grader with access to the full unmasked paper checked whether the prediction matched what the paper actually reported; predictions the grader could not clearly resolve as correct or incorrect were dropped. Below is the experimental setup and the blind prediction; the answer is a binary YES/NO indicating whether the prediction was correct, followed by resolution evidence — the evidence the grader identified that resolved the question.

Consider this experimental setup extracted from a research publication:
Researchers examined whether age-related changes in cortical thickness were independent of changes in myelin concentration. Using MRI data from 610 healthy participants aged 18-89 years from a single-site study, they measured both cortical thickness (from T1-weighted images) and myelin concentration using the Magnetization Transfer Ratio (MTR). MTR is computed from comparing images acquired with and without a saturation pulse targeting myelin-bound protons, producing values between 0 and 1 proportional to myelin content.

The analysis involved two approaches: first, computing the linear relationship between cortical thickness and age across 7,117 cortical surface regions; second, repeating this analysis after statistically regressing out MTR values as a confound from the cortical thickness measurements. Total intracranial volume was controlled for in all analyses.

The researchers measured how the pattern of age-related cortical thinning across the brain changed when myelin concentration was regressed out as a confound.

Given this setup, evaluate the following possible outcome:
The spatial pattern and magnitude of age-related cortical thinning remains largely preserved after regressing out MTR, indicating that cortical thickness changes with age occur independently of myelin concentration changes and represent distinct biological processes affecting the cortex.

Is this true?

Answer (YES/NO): NO